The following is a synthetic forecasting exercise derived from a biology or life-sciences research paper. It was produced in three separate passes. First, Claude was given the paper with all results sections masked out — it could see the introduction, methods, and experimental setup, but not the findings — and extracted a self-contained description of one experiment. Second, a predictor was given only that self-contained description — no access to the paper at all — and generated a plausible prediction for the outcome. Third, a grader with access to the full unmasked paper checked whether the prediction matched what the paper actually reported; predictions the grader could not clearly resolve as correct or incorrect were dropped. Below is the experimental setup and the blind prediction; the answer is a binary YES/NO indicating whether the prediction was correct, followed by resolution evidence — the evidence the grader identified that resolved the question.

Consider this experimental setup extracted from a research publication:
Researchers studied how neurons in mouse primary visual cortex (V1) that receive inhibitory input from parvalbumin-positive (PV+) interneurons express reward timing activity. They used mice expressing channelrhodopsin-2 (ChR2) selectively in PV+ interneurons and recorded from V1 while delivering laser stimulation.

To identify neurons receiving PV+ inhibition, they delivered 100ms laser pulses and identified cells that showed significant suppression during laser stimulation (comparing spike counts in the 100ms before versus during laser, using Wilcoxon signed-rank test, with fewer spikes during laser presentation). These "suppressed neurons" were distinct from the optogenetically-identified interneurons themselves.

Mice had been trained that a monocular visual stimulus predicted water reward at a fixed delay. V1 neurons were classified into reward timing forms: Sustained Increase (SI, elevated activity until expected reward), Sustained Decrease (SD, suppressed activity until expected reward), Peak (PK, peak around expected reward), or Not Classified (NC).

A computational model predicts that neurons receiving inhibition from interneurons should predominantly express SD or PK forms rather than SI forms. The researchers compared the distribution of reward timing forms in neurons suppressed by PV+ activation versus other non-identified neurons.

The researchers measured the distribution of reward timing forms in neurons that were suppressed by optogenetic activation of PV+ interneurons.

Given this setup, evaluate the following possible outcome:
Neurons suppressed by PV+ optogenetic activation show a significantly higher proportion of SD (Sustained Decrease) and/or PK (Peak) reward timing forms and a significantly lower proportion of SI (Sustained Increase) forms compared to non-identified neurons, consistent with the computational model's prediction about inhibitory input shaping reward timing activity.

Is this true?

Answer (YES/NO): NO